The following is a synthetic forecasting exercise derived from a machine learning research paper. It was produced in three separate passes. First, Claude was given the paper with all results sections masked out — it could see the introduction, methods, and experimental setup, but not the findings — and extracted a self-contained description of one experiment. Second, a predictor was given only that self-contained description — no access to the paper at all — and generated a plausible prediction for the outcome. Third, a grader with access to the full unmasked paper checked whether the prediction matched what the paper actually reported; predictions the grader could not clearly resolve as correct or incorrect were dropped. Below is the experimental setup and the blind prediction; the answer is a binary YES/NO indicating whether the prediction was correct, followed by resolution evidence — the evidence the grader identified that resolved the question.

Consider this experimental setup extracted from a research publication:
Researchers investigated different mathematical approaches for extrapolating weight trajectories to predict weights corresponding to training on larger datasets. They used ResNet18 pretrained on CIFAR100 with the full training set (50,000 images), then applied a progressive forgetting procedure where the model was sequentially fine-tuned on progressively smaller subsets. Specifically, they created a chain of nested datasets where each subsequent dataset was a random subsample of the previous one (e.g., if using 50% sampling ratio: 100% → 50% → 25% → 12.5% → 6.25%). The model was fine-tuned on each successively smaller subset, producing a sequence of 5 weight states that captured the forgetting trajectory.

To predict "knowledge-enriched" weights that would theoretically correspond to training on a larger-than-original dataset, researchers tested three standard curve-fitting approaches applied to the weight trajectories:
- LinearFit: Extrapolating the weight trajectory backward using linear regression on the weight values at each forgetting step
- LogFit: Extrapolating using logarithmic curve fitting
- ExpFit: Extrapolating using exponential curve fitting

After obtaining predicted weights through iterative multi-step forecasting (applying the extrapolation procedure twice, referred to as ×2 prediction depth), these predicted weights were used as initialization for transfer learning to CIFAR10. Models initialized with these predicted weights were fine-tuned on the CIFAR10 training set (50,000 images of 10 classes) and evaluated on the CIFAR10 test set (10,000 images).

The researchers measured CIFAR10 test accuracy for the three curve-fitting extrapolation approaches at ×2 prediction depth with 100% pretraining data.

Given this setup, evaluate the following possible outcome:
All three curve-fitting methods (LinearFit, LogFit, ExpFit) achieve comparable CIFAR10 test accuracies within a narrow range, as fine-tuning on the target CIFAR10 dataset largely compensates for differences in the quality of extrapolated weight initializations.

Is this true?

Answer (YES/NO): NO